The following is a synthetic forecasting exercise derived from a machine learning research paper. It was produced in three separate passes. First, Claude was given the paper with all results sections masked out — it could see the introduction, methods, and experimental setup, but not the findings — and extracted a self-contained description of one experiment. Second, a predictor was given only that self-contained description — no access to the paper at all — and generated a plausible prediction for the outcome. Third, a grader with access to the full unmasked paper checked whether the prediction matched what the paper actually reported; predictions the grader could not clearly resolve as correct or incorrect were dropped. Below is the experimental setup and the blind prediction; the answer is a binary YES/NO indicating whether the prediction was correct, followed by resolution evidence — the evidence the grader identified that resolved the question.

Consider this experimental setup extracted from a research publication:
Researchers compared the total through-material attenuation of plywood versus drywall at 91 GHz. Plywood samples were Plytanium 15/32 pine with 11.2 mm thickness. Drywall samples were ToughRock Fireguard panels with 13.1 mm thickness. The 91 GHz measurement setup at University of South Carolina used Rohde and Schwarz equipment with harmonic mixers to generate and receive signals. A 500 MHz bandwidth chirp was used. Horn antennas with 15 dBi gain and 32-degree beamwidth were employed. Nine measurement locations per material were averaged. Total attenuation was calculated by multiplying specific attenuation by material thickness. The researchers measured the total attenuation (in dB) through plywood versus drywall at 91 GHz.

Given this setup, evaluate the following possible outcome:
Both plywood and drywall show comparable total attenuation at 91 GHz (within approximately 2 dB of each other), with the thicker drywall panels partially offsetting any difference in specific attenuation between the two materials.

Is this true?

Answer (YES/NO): NO